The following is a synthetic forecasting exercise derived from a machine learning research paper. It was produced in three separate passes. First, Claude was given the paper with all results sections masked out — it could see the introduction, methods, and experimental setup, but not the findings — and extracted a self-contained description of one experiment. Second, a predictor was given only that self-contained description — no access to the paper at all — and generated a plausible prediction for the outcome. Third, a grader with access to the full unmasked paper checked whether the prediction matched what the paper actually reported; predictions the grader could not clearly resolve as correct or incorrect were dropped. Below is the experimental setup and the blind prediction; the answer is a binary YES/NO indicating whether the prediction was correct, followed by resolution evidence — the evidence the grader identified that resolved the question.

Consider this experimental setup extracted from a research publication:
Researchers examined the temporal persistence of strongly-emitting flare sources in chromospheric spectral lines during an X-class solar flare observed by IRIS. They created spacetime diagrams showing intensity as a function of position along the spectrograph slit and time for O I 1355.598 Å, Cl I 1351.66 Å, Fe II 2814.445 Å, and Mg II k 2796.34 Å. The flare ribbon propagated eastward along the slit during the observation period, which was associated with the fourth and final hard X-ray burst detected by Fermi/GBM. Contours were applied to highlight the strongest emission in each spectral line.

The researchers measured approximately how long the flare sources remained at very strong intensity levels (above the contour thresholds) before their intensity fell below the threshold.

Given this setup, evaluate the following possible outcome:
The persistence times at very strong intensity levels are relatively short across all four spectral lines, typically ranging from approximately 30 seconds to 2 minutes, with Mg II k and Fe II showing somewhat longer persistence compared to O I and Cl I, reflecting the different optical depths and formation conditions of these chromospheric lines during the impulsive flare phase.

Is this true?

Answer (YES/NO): NO